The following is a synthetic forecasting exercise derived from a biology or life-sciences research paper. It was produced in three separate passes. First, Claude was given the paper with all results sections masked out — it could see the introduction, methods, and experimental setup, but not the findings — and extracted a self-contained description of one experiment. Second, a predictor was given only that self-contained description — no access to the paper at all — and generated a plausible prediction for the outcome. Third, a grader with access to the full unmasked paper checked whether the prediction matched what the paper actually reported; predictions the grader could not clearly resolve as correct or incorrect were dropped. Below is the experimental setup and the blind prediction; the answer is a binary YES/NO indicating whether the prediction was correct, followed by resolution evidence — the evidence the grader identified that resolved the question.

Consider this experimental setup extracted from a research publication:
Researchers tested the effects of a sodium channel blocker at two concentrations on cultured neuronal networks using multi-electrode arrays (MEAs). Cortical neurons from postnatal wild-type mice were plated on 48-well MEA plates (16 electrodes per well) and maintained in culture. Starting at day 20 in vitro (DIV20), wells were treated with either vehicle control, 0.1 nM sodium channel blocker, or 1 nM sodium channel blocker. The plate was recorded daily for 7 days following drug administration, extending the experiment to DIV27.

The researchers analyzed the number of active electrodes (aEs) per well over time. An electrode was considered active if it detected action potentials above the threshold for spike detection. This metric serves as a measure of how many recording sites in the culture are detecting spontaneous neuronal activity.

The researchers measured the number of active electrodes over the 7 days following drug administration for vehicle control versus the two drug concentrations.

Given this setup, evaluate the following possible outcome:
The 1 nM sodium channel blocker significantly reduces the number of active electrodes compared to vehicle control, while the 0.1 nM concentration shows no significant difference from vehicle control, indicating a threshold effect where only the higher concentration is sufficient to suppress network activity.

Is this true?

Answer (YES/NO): YES